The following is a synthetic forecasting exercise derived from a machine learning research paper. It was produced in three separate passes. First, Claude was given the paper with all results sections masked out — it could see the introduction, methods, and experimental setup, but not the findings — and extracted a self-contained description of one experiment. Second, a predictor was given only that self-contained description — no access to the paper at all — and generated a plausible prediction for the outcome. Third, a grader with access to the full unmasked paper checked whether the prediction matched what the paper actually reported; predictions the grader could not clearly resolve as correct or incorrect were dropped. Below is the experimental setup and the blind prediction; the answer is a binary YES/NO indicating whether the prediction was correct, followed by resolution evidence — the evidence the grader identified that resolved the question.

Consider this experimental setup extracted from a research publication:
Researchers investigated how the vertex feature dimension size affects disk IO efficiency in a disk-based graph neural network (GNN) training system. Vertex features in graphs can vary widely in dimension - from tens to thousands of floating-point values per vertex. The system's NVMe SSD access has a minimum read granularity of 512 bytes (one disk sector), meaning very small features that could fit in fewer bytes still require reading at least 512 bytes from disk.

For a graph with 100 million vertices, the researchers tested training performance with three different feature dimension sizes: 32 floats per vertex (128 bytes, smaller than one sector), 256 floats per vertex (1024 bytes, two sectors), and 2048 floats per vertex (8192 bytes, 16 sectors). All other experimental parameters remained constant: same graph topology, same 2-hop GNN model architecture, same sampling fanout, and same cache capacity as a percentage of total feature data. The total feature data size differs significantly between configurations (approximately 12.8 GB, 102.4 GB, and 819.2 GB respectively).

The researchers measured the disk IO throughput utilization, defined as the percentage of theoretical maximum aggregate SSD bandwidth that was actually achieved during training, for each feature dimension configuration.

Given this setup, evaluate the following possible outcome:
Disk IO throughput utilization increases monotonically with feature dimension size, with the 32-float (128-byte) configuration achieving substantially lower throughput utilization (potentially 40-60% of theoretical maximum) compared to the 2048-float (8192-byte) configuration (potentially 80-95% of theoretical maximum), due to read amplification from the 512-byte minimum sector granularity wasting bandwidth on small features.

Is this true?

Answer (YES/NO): NO